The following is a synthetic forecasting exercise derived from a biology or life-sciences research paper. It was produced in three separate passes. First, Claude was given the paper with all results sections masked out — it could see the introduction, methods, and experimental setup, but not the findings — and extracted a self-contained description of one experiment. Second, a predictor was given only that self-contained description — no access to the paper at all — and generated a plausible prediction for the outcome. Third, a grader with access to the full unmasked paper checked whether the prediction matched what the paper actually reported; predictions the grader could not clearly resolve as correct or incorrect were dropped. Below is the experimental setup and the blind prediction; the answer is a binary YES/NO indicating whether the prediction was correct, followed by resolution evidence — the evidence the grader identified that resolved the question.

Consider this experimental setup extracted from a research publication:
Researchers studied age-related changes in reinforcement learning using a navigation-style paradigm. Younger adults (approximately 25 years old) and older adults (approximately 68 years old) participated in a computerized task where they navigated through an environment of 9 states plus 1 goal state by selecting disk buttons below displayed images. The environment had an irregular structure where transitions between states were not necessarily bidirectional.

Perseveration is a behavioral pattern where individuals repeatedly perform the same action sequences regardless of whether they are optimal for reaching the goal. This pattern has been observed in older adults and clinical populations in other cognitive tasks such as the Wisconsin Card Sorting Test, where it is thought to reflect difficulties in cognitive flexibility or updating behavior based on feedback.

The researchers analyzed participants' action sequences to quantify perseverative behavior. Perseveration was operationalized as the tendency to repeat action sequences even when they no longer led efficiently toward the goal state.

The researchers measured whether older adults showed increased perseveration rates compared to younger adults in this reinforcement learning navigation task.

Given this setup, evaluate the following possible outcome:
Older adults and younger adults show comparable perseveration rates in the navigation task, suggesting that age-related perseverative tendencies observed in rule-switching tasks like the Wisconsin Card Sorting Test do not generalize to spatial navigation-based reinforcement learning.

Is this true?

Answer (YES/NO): YES